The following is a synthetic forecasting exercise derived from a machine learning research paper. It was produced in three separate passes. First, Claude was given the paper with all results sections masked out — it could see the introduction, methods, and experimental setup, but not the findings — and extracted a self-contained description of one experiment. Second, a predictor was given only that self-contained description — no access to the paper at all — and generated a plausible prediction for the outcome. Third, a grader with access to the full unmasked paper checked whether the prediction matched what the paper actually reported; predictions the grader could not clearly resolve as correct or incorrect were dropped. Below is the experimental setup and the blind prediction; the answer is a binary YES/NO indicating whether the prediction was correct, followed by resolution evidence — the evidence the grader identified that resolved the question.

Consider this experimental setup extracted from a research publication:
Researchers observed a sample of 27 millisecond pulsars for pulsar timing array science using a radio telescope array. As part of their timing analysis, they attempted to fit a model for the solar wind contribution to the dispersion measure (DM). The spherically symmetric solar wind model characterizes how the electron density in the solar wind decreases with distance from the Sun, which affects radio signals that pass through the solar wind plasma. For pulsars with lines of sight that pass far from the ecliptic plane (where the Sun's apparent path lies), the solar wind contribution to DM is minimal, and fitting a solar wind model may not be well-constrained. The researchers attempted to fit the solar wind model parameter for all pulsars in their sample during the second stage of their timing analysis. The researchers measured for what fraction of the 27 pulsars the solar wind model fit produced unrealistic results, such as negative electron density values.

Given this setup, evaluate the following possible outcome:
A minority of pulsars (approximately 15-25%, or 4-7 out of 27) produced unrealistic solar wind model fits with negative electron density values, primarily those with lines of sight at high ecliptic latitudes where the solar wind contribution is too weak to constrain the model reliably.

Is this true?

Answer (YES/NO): NO